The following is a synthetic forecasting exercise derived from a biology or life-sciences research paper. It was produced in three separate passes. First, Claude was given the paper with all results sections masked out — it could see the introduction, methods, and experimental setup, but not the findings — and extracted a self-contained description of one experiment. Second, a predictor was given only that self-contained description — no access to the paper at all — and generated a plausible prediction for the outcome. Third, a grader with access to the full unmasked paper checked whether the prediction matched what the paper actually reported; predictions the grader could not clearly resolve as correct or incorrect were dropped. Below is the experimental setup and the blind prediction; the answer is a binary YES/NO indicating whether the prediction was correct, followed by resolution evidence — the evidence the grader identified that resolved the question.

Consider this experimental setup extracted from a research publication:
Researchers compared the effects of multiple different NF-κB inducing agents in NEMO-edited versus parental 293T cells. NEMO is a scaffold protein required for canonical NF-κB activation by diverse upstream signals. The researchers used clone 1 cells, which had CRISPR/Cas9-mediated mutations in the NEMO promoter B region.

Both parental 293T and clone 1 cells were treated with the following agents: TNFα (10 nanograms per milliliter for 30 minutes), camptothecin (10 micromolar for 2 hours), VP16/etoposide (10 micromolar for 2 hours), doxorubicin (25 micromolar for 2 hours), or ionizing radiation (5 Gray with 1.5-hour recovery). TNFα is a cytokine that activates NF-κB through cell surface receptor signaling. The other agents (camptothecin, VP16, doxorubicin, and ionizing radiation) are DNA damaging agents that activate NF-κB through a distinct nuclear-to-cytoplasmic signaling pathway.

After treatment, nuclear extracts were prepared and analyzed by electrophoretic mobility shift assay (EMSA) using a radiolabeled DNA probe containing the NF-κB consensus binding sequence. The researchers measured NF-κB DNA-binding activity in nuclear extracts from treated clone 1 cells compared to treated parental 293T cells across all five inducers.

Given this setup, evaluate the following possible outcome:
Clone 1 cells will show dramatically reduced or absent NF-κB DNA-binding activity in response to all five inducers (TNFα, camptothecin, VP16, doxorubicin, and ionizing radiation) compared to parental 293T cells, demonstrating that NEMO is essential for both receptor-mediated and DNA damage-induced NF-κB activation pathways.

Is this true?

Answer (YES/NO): YES